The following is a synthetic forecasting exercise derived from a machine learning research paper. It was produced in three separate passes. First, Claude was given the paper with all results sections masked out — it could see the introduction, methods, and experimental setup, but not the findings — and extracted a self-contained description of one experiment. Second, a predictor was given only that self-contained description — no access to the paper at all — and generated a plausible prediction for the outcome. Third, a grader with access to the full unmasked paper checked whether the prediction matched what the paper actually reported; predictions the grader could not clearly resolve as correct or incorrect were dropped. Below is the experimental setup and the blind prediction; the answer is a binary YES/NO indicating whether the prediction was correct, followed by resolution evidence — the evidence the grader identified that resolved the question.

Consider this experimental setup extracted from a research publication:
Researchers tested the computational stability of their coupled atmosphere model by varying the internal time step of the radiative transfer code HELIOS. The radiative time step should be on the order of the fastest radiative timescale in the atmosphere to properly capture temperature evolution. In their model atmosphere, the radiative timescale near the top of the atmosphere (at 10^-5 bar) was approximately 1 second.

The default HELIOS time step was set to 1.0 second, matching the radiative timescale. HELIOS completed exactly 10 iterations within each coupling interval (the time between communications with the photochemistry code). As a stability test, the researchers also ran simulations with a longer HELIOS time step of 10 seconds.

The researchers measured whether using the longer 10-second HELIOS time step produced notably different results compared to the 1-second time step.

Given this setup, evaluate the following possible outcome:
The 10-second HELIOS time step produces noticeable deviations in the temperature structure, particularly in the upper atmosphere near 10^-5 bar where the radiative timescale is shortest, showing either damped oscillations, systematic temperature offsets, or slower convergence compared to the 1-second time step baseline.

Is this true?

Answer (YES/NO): NO